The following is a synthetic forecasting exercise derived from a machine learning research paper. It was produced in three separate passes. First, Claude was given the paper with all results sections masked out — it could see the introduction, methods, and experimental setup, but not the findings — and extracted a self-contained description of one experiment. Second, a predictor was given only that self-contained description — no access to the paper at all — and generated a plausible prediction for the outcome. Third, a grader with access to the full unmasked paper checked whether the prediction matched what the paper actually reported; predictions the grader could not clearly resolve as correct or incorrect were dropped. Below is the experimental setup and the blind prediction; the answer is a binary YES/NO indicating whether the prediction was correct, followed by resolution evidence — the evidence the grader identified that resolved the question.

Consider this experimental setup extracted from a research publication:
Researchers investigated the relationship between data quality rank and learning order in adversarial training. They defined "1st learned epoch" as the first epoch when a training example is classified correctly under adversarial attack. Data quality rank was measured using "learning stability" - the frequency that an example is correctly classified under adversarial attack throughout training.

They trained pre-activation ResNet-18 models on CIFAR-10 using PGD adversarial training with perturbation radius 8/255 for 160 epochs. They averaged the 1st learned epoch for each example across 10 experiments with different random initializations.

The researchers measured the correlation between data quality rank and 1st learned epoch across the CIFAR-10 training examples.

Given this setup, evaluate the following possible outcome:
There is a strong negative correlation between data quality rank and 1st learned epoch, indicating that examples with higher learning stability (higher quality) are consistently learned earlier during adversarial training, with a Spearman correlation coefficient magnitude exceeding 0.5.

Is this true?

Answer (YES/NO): NO